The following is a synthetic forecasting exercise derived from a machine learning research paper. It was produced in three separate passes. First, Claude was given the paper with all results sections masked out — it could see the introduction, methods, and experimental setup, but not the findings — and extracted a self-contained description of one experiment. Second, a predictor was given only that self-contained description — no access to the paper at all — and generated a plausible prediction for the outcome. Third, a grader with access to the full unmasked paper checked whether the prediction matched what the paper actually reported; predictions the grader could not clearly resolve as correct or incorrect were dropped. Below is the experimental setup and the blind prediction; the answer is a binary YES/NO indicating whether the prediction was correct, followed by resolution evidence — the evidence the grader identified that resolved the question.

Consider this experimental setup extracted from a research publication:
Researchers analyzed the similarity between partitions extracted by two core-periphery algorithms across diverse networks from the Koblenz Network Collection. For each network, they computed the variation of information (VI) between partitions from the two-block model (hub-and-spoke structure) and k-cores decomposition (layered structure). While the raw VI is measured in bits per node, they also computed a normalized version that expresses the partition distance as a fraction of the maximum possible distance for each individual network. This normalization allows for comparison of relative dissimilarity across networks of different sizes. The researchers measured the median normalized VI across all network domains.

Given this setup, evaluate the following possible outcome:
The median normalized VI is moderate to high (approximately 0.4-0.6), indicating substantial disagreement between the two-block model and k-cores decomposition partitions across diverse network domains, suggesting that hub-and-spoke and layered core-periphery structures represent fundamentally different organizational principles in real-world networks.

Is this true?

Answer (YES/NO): NO